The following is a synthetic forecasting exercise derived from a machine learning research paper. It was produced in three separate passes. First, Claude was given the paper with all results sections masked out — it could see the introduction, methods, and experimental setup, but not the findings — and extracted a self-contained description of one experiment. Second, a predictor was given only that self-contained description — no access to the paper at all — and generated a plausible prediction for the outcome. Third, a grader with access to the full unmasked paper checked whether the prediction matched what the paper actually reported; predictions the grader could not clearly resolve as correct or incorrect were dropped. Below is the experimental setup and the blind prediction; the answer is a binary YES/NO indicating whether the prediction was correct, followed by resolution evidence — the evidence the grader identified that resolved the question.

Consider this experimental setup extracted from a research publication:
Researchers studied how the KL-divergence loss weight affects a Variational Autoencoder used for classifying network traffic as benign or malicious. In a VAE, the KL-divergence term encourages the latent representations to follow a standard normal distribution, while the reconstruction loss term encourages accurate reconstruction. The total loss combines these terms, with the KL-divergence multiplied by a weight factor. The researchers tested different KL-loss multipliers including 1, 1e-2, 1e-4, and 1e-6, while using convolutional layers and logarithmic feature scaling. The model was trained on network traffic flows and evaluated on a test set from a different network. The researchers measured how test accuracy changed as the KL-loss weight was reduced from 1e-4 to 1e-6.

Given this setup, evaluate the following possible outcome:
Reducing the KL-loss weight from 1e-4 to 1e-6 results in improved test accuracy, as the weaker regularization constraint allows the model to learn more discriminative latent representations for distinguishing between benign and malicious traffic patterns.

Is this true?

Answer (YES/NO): YES